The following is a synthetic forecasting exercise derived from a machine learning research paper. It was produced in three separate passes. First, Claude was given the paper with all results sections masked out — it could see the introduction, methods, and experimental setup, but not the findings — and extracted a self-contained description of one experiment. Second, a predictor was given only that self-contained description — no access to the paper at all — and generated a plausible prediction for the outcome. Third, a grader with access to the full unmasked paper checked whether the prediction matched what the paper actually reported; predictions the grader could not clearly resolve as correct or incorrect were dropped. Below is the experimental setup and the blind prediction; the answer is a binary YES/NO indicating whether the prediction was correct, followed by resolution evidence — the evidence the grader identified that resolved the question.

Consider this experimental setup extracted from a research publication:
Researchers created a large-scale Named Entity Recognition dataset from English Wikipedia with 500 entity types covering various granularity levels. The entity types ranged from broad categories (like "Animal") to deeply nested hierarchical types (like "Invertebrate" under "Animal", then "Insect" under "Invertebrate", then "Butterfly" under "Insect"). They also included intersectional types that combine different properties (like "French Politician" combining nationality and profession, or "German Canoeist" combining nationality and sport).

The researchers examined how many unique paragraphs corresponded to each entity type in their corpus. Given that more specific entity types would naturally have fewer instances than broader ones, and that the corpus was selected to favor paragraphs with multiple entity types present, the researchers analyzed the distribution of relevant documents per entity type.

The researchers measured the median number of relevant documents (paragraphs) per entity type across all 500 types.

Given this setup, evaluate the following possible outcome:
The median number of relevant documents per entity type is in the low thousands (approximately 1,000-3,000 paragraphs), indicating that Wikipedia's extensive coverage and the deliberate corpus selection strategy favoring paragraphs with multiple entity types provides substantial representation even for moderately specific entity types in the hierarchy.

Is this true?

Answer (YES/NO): NO